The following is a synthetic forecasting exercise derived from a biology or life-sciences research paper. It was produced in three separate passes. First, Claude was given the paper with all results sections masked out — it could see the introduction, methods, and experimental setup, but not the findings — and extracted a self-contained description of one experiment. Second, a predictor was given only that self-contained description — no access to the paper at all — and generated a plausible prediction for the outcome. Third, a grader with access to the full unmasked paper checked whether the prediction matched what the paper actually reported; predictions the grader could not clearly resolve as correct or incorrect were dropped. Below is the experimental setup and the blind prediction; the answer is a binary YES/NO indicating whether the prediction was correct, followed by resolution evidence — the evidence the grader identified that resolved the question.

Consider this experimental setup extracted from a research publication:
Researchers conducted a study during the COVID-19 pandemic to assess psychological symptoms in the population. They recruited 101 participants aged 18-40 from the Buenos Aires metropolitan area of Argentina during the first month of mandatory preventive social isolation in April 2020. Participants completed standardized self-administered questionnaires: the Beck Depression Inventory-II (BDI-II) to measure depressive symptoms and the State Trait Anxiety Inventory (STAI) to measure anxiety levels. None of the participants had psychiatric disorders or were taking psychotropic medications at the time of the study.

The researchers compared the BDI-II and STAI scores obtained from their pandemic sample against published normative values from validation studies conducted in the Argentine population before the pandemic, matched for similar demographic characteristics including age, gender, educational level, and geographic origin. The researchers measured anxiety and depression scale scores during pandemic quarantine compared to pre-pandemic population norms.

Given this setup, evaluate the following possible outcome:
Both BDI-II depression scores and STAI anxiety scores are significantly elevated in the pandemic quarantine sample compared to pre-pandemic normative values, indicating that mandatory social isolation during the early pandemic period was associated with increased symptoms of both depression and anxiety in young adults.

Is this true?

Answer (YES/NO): YES